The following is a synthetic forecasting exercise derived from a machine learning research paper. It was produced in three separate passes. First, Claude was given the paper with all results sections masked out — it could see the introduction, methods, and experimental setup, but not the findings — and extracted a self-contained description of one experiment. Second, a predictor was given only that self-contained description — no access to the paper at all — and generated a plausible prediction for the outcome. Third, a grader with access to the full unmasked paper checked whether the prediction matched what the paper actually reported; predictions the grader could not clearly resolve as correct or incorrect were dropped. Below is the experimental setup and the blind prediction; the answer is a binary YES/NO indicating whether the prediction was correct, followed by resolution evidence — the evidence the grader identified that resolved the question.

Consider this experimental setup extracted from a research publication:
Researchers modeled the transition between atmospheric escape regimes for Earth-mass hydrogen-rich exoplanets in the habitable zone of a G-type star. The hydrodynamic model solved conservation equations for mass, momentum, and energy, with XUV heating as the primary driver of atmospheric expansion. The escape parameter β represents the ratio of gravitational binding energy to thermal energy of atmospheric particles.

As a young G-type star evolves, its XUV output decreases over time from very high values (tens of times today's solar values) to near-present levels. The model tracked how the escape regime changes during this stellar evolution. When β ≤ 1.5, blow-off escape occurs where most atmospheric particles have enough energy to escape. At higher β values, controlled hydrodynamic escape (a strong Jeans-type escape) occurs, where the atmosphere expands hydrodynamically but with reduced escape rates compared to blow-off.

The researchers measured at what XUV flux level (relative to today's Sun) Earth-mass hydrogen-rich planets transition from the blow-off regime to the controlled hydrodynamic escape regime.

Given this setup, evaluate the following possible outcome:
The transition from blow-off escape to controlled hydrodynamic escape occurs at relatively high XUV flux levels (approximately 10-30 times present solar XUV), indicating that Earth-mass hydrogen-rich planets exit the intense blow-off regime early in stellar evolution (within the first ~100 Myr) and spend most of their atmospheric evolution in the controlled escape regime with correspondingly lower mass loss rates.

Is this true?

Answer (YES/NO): NO